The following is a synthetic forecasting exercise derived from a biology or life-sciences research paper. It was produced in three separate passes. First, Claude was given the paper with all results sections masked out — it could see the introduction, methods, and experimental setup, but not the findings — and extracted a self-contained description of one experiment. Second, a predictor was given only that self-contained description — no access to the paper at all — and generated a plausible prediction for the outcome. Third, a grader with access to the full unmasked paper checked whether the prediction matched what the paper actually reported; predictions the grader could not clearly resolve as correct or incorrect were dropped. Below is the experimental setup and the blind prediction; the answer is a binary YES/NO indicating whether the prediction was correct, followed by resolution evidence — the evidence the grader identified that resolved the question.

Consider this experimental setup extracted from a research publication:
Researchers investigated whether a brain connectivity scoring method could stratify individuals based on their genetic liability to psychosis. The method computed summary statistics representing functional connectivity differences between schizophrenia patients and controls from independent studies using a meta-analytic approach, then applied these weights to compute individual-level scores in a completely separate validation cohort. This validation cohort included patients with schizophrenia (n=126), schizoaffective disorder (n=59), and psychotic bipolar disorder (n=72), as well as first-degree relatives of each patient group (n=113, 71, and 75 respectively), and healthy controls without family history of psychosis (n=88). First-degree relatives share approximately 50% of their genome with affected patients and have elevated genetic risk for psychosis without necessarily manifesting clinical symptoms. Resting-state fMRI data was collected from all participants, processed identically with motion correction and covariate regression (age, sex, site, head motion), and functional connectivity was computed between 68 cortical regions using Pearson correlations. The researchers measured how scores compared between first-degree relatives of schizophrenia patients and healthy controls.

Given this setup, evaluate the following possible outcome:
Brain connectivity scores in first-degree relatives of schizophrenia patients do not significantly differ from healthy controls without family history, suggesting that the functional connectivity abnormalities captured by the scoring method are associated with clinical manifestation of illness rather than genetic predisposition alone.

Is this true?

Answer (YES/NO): NO